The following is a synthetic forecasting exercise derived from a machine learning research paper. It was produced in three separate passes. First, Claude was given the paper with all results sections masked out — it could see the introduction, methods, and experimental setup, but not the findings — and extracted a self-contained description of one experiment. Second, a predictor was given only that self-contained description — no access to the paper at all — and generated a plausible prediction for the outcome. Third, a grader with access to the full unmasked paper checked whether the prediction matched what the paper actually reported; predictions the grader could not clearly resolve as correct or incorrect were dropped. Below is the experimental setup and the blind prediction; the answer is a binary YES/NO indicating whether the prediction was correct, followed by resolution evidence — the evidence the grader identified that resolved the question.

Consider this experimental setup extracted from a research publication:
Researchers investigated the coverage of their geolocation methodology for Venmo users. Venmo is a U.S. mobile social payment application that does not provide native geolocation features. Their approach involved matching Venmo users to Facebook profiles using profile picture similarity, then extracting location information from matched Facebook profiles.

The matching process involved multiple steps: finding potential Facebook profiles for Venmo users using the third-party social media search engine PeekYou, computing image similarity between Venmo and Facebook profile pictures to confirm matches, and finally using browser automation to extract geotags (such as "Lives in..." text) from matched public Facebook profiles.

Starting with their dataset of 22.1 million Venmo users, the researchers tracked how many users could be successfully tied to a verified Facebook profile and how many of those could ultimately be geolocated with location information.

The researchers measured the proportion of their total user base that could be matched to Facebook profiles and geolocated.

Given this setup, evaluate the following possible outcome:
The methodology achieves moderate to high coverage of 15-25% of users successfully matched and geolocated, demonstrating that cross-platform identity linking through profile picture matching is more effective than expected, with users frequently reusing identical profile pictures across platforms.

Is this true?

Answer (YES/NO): NO